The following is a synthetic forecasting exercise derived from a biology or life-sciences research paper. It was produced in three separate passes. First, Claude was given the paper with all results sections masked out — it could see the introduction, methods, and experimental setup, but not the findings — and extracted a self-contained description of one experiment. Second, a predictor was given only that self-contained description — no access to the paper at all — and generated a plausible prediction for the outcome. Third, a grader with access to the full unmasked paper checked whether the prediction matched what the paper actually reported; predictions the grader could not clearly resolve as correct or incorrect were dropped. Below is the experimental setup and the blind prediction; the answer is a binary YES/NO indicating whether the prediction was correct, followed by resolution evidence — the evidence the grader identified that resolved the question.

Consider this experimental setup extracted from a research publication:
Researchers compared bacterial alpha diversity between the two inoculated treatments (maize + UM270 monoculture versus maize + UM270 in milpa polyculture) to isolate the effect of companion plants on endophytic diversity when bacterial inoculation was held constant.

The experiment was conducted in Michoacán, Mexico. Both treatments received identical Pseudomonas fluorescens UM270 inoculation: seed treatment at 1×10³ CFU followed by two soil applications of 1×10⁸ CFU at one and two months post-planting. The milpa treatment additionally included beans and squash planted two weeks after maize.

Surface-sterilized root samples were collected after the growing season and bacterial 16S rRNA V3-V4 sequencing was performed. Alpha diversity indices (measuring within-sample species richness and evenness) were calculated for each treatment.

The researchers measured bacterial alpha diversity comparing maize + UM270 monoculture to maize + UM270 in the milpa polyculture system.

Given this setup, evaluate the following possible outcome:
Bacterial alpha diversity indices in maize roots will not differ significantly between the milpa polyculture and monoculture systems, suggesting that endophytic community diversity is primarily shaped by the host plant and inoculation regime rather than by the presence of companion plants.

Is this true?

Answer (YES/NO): YES